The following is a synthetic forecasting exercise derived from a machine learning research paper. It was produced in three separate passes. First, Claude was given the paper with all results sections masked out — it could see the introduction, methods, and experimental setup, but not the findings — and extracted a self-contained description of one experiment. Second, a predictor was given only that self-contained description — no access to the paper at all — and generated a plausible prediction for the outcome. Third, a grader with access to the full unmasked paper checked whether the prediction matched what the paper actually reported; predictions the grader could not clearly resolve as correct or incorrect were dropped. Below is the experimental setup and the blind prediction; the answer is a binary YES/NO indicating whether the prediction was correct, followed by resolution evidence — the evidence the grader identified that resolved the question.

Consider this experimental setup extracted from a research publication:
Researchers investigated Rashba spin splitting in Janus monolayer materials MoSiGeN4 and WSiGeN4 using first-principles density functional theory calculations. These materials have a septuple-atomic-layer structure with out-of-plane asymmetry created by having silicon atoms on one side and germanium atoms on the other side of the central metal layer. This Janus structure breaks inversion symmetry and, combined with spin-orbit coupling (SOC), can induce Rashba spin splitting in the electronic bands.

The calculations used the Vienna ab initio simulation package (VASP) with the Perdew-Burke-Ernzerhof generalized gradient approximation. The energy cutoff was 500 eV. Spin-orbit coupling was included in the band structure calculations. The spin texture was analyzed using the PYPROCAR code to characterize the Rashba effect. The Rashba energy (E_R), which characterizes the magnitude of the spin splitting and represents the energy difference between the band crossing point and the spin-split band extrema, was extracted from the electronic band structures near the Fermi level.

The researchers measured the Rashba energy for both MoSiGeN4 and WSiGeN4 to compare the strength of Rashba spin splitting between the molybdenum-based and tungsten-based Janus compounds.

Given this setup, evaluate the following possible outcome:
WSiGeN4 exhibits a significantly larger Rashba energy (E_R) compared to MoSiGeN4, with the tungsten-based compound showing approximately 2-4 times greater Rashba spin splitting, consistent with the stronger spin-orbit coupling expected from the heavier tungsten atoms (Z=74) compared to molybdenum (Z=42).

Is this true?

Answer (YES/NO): NO